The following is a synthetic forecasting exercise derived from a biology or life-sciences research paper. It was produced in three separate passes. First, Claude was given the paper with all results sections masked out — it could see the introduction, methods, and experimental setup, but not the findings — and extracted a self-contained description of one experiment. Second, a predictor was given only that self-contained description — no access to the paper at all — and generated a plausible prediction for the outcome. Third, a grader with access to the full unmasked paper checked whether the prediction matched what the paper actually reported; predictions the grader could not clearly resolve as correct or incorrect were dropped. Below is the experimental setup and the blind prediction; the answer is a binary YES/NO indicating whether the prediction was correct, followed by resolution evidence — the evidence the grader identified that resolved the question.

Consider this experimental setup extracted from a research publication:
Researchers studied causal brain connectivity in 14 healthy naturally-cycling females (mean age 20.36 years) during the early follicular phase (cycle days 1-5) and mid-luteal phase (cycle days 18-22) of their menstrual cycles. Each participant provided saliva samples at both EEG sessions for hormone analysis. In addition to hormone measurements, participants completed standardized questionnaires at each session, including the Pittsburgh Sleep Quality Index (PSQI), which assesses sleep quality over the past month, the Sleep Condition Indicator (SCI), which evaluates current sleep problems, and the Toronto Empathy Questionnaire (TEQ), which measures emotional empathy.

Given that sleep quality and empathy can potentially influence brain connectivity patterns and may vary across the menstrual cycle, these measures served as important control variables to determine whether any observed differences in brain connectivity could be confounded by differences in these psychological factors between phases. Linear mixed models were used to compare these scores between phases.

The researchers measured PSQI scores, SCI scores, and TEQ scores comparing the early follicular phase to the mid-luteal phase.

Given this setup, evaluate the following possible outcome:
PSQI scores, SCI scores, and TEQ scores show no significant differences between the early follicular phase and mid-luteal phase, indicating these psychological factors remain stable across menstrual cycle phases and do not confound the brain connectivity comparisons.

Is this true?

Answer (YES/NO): YES